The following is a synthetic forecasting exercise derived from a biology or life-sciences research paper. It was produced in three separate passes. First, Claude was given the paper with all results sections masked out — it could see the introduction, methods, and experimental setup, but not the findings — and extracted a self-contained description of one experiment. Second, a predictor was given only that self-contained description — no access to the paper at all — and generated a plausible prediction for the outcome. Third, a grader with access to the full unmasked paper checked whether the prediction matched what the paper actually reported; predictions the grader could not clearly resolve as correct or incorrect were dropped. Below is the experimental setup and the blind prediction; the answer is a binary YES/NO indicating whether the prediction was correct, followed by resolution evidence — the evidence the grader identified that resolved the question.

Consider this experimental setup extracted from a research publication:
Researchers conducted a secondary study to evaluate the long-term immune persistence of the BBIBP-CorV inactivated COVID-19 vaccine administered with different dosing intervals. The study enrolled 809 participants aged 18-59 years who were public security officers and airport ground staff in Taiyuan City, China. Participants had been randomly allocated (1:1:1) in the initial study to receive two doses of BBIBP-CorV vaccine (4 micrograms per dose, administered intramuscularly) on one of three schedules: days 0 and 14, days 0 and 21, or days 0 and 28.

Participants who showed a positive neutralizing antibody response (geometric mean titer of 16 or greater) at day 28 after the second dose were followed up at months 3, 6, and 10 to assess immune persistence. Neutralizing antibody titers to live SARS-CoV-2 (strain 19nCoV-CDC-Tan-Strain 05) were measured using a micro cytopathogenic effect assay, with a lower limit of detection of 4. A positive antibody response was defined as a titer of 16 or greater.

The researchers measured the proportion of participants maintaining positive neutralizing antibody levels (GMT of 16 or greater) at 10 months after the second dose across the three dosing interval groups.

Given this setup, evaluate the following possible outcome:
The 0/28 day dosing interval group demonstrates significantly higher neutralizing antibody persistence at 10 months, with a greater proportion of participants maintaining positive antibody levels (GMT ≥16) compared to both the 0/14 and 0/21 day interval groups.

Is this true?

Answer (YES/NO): NO